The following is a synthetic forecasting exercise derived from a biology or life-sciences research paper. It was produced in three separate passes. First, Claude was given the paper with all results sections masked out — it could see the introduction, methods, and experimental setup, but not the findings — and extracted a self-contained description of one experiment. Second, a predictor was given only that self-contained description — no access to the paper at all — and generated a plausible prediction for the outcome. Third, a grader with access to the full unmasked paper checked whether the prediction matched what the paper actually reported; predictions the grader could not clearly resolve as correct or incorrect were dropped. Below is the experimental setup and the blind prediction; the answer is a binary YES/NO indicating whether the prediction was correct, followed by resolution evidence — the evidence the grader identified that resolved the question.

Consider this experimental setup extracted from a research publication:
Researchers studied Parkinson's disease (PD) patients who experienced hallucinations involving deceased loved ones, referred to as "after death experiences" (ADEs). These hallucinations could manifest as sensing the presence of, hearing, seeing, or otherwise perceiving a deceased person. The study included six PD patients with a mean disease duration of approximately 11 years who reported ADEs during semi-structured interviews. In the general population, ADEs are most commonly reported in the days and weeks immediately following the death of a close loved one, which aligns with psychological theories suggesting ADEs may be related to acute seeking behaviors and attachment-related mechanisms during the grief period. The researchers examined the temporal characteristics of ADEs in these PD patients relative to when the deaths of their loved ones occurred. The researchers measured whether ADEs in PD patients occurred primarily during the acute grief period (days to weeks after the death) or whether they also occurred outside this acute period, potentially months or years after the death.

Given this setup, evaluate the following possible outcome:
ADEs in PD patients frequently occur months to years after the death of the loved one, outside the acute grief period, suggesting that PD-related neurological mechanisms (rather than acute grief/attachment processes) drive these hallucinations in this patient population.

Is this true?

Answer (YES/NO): YES